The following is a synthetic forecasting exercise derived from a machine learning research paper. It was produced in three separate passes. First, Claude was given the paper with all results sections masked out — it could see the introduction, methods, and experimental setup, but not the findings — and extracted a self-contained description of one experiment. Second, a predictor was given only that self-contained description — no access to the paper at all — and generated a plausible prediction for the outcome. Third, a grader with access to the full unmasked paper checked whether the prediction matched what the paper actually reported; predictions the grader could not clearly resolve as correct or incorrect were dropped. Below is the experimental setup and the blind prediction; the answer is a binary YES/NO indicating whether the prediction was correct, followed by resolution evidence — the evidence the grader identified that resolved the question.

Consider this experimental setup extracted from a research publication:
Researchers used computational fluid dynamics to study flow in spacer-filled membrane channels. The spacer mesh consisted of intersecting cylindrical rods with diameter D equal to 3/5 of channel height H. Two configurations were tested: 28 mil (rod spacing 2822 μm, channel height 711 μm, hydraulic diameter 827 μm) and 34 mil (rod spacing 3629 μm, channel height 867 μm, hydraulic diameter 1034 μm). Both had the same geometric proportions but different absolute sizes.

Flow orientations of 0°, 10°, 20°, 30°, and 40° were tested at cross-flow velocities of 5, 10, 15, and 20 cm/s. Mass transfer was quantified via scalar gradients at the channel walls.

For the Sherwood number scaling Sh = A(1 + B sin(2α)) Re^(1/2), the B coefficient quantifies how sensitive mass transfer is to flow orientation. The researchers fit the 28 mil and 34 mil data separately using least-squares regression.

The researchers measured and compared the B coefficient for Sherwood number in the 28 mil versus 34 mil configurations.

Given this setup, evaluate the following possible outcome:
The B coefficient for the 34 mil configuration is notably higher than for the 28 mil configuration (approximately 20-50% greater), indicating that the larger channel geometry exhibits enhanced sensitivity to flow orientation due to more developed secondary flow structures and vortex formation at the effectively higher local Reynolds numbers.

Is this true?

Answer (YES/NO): NO